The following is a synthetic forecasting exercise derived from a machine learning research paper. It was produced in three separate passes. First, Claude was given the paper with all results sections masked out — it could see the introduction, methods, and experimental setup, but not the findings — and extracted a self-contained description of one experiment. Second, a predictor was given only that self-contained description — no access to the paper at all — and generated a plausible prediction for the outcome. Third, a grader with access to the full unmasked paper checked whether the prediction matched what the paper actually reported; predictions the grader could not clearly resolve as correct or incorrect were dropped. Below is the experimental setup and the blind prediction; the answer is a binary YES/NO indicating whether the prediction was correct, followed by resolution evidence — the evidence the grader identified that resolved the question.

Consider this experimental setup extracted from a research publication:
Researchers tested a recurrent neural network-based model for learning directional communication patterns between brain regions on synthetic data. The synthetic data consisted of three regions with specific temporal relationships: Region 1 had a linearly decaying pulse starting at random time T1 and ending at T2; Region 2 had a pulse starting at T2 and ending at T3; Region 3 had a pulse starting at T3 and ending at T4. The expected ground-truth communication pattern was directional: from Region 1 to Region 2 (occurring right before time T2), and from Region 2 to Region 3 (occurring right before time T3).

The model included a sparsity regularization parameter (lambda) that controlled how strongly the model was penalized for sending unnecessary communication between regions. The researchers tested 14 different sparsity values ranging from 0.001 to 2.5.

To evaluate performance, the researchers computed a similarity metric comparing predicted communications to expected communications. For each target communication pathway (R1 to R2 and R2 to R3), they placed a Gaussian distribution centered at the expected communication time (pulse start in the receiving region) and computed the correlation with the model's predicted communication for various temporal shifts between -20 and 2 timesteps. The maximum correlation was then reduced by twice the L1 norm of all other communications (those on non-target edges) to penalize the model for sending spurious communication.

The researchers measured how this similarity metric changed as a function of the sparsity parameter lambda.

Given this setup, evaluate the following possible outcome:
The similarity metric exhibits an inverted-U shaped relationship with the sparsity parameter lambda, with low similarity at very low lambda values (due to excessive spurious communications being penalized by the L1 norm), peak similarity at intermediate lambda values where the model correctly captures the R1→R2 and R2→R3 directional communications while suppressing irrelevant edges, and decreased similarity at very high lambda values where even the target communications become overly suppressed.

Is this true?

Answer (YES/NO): YES